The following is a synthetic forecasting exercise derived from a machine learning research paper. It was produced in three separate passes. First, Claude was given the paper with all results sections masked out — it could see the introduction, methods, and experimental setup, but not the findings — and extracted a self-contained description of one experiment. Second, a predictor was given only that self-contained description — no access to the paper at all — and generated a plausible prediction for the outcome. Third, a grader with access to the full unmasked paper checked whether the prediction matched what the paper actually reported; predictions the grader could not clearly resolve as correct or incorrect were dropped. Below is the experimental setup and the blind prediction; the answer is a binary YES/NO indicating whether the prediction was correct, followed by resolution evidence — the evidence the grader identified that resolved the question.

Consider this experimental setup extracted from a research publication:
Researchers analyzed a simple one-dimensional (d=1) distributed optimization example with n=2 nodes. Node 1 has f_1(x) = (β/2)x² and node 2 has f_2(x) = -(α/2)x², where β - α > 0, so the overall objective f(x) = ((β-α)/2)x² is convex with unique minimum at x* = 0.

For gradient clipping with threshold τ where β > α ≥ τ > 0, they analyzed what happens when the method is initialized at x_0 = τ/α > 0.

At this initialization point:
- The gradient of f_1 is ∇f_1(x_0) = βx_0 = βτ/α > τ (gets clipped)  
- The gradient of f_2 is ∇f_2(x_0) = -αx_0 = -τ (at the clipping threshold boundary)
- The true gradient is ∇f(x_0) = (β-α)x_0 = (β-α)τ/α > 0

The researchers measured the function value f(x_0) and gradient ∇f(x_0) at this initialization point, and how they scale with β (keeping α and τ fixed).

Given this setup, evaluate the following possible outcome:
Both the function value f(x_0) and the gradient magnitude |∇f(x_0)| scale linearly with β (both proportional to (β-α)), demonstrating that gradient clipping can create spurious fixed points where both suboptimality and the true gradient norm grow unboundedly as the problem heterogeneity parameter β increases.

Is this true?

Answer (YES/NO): YES